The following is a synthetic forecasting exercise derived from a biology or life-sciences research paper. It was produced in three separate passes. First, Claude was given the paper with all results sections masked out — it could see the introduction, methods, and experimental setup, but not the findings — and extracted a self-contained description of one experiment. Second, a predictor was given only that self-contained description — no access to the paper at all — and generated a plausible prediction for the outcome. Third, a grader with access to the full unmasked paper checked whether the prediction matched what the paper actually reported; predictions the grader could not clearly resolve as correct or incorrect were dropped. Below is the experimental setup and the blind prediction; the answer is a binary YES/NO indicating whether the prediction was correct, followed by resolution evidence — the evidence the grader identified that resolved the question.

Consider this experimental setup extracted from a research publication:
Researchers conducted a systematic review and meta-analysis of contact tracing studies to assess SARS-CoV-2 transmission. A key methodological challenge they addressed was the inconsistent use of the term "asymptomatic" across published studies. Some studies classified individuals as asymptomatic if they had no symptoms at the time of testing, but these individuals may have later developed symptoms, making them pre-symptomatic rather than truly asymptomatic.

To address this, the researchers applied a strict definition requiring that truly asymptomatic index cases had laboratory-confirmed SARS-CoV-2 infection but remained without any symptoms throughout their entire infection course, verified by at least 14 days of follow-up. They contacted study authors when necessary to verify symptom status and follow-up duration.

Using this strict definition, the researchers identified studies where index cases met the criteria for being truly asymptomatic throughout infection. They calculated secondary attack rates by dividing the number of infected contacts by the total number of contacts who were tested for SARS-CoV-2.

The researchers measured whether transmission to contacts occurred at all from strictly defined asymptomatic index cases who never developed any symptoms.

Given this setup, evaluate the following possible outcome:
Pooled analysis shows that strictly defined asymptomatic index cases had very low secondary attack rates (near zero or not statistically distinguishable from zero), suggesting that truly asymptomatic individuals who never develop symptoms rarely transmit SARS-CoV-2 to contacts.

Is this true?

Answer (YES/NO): YES